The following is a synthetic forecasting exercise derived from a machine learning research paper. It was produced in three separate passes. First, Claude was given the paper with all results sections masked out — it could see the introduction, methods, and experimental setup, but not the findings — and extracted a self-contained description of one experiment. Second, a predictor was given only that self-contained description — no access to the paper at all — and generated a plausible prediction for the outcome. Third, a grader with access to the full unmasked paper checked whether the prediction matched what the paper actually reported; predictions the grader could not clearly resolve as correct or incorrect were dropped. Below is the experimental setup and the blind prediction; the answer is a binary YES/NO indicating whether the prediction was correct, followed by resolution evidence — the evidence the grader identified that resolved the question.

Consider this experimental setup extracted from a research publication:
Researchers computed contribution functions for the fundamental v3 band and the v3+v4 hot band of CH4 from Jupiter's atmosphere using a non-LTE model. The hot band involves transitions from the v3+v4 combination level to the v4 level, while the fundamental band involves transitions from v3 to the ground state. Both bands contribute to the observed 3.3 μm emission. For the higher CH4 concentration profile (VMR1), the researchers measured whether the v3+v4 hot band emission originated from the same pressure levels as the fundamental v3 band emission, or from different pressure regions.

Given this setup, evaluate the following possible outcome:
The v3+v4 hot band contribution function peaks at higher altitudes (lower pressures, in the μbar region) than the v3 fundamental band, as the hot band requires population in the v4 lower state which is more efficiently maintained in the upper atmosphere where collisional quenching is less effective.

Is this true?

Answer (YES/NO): NO